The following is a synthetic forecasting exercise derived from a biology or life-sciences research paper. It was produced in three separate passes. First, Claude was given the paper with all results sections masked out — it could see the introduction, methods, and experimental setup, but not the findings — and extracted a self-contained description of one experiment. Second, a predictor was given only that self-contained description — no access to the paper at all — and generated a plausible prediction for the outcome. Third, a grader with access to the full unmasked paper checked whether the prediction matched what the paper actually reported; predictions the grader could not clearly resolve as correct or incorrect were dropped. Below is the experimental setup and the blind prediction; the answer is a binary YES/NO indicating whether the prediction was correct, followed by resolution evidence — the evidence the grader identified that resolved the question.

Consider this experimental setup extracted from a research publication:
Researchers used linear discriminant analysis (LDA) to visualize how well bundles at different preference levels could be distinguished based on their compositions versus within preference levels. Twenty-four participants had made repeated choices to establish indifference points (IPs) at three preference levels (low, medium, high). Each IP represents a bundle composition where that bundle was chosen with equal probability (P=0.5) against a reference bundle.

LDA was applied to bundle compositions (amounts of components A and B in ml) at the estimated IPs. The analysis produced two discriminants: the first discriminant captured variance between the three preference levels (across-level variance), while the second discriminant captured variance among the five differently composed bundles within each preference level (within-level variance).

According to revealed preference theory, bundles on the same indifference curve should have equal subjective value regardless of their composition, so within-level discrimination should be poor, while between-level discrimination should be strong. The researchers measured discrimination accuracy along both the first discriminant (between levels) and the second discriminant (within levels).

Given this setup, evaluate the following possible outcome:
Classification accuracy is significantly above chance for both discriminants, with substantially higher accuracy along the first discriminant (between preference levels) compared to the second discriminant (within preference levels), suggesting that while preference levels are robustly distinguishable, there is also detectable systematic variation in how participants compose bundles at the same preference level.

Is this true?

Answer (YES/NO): NO